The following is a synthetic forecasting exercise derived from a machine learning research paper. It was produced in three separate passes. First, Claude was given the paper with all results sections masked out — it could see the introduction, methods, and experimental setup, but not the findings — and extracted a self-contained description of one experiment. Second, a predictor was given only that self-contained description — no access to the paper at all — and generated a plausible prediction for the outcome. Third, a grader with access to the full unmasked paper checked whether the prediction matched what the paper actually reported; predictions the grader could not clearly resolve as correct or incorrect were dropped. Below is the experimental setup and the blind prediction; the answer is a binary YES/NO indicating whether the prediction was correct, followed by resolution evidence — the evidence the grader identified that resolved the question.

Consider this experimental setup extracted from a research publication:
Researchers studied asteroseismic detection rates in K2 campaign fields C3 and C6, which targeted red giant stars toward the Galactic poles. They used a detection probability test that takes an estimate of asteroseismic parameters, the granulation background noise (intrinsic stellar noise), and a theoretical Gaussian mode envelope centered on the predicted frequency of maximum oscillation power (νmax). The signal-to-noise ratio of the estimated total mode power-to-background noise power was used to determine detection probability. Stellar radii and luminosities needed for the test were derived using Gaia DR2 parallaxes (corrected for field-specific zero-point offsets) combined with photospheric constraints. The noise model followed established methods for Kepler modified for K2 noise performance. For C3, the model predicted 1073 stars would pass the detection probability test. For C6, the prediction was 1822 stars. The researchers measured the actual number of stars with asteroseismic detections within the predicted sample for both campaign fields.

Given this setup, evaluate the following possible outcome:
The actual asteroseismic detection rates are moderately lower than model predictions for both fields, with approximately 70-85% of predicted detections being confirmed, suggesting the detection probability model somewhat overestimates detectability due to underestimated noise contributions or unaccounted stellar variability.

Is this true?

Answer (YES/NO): YES